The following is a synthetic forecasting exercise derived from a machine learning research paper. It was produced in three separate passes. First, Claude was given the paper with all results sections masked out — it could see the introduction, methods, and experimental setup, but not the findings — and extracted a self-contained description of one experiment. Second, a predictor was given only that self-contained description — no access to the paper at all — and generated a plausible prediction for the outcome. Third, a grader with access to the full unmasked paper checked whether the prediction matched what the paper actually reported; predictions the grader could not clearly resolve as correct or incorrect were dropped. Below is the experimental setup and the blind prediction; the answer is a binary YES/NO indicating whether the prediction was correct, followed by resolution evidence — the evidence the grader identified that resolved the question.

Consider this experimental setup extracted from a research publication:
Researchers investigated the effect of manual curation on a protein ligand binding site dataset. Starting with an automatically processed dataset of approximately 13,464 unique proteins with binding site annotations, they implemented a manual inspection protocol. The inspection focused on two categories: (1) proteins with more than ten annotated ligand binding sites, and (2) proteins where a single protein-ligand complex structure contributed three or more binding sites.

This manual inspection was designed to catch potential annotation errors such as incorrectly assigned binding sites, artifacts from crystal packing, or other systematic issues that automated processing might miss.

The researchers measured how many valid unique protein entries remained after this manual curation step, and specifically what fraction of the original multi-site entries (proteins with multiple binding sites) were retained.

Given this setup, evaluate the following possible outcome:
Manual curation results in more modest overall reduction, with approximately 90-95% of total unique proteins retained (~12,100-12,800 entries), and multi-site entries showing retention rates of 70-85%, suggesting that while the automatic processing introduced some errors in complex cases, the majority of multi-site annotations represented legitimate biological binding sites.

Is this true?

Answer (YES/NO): NO